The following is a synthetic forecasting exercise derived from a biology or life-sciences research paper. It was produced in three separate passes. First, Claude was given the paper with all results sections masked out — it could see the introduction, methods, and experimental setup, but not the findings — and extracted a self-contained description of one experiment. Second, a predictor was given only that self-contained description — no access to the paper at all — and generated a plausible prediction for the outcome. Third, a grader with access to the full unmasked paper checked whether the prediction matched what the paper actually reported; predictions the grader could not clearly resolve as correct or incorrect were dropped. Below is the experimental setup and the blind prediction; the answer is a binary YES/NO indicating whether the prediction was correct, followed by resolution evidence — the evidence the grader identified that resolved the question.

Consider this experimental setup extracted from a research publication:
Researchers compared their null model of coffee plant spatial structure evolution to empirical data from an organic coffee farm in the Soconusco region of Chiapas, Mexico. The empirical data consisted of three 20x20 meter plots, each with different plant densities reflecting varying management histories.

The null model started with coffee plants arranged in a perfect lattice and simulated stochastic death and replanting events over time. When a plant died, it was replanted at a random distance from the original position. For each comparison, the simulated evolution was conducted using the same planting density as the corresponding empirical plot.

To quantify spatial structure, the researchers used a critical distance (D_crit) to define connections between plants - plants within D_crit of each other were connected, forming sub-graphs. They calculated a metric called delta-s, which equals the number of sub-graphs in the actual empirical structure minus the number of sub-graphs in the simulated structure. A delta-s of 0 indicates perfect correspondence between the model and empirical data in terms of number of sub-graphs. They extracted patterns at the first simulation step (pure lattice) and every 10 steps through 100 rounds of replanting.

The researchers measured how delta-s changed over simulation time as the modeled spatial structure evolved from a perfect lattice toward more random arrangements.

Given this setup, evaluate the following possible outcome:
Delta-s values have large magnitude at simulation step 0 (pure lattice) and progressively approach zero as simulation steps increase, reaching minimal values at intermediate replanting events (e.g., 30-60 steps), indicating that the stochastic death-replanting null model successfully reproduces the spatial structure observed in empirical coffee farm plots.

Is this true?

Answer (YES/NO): NO